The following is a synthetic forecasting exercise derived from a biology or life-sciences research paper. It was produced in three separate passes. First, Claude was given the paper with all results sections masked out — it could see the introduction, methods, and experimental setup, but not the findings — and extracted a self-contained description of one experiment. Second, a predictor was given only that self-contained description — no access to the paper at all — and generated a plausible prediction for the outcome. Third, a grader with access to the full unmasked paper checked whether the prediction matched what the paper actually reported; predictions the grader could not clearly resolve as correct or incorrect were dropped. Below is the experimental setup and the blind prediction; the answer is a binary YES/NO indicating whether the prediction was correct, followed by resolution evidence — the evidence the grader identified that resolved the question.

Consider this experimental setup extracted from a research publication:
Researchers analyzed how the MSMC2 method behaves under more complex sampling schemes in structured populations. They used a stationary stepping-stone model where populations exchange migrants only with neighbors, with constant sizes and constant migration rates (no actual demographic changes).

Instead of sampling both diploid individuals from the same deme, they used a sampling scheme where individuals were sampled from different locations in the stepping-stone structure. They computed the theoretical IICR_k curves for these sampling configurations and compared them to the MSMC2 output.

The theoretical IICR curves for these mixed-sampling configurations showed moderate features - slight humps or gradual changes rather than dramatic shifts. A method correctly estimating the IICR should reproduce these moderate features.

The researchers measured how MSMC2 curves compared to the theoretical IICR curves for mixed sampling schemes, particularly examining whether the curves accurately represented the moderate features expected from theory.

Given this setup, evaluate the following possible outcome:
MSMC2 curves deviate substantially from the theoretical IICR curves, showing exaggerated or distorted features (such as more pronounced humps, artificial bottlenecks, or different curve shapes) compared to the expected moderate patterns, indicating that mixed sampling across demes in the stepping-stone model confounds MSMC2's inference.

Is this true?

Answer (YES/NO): YES